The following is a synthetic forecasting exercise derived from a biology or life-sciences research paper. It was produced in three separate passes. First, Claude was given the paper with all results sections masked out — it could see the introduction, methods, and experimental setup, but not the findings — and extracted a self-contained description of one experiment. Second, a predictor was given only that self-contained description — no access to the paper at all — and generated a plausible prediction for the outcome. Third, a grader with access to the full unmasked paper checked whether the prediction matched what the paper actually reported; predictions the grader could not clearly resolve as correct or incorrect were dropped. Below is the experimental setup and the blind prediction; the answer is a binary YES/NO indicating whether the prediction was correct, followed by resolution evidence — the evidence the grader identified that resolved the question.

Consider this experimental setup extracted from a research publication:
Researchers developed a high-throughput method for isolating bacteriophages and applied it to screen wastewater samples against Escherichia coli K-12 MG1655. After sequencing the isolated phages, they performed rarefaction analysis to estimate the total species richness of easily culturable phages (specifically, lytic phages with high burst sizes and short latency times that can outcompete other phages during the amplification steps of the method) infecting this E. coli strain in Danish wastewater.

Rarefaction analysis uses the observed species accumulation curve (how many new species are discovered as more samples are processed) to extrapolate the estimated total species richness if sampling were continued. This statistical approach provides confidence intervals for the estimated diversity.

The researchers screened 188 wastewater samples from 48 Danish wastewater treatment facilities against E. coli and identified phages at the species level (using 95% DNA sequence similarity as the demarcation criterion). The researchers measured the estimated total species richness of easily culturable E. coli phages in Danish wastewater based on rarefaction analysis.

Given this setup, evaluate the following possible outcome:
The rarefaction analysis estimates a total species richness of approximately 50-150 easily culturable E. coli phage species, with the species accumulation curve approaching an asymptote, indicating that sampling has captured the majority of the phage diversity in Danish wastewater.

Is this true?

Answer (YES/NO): NO